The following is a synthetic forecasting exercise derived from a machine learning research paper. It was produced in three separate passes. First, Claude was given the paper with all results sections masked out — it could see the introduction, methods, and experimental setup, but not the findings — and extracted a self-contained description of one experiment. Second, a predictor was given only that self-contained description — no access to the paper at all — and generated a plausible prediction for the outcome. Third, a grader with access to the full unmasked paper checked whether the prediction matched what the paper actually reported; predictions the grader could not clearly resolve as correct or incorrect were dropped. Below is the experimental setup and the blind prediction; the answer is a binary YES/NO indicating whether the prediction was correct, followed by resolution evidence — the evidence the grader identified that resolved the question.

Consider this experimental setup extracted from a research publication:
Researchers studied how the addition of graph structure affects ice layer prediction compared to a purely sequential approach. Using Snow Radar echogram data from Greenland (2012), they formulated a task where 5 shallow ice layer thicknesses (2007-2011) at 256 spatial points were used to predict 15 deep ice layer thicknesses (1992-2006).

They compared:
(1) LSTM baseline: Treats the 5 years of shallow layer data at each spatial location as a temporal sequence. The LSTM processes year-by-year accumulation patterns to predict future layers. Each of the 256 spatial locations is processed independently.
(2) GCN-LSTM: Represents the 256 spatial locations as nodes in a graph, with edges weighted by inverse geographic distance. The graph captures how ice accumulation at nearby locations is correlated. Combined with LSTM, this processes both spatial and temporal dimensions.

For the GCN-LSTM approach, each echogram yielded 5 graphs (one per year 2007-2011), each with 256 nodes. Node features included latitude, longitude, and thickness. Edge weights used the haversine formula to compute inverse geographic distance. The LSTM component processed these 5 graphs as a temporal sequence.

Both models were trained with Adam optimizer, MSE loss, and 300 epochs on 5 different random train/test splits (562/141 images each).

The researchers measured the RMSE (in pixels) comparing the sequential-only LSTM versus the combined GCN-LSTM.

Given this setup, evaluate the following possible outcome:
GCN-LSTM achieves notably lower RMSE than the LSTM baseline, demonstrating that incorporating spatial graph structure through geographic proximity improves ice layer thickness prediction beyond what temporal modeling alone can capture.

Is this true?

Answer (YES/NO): YES